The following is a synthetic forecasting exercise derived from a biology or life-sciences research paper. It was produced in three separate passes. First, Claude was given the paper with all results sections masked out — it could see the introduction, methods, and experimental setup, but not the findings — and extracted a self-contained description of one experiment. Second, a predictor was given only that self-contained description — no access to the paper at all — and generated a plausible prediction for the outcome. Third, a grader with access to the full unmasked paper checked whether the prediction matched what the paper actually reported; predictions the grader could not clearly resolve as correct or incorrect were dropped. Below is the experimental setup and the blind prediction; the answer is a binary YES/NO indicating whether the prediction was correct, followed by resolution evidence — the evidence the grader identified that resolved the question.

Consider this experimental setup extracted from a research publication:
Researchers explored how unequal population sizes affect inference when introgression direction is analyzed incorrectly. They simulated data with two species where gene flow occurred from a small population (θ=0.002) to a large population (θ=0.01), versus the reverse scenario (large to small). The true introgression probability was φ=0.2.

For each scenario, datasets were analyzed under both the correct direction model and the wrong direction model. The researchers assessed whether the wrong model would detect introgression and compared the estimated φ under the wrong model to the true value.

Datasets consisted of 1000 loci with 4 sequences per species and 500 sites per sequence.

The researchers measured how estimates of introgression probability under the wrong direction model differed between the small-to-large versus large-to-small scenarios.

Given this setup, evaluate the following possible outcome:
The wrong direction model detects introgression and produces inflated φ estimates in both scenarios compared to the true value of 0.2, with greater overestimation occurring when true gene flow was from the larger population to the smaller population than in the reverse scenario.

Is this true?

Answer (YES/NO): NO